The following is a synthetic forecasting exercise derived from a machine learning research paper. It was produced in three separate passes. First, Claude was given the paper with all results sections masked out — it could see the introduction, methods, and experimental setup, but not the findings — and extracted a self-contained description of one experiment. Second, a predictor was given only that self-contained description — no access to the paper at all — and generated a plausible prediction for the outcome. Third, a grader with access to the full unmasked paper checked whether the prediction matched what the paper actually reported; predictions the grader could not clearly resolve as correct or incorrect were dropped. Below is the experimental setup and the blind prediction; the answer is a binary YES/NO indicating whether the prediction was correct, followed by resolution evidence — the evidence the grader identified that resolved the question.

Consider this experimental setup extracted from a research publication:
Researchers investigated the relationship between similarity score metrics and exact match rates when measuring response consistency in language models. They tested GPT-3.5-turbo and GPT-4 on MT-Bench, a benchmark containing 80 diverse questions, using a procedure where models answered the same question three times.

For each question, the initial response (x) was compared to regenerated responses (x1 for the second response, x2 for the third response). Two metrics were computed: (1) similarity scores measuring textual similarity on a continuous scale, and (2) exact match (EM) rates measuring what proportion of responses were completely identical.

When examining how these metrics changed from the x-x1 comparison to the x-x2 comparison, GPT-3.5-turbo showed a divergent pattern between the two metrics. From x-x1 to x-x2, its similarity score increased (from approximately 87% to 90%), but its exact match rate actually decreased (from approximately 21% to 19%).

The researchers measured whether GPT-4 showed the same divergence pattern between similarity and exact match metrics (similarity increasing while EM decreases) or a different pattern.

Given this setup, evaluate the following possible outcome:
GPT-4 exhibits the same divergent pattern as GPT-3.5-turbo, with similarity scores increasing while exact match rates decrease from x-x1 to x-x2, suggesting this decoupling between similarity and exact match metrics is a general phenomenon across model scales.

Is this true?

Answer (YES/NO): NO